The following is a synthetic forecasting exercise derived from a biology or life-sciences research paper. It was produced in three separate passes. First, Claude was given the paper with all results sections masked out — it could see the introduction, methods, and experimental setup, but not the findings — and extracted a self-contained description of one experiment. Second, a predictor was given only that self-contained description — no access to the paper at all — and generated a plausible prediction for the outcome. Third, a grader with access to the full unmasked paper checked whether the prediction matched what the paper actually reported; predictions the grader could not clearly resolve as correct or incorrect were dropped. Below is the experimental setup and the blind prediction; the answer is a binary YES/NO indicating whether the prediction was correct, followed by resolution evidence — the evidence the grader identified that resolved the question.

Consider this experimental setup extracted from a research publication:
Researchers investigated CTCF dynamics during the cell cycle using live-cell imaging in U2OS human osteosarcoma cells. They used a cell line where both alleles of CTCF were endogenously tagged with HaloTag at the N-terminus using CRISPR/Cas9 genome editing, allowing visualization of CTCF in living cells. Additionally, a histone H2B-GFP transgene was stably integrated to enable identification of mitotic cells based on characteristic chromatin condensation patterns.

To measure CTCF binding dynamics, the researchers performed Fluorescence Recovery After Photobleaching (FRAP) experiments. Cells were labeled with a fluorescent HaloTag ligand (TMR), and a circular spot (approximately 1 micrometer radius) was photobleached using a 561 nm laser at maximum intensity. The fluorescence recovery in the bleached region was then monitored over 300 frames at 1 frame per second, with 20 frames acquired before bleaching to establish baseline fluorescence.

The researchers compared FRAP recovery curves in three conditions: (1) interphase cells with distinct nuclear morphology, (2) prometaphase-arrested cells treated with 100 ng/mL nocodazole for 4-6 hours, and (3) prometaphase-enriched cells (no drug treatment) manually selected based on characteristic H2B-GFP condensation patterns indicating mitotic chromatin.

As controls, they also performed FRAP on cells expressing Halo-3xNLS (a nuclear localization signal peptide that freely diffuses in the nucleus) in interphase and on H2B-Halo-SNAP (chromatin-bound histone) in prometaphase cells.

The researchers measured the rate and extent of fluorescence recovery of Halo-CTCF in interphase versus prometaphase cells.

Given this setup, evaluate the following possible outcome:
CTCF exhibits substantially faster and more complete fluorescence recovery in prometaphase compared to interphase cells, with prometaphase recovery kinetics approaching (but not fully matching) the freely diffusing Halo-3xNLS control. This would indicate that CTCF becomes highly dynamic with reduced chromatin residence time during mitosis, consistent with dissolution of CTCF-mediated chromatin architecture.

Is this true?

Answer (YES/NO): YES